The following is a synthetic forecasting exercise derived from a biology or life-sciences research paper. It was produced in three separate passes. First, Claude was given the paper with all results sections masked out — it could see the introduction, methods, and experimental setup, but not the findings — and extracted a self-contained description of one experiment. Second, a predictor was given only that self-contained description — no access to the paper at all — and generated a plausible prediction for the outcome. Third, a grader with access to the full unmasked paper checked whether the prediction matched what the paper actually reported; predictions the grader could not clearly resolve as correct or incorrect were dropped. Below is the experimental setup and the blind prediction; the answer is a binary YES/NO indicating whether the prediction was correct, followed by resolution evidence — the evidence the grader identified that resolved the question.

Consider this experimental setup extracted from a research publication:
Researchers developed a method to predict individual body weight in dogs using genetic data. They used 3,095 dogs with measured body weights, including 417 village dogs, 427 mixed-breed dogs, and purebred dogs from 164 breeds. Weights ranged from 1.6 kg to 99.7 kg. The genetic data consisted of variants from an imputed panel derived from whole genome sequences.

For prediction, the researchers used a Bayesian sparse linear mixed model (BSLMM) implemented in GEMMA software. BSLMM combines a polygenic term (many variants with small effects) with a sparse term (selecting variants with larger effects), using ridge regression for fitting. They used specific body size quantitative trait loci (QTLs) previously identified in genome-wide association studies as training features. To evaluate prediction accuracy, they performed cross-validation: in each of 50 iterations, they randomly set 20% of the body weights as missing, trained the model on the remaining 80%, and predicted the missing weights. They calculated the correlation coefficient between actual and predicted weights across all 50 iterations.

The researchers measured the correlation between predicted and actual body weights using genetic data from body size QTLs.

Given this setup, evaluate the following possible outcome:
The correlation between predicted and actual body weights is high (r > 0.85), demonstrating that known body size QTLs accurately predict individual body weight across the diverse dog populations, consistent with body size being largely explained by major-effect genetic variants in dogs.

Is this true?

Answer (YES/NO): YES